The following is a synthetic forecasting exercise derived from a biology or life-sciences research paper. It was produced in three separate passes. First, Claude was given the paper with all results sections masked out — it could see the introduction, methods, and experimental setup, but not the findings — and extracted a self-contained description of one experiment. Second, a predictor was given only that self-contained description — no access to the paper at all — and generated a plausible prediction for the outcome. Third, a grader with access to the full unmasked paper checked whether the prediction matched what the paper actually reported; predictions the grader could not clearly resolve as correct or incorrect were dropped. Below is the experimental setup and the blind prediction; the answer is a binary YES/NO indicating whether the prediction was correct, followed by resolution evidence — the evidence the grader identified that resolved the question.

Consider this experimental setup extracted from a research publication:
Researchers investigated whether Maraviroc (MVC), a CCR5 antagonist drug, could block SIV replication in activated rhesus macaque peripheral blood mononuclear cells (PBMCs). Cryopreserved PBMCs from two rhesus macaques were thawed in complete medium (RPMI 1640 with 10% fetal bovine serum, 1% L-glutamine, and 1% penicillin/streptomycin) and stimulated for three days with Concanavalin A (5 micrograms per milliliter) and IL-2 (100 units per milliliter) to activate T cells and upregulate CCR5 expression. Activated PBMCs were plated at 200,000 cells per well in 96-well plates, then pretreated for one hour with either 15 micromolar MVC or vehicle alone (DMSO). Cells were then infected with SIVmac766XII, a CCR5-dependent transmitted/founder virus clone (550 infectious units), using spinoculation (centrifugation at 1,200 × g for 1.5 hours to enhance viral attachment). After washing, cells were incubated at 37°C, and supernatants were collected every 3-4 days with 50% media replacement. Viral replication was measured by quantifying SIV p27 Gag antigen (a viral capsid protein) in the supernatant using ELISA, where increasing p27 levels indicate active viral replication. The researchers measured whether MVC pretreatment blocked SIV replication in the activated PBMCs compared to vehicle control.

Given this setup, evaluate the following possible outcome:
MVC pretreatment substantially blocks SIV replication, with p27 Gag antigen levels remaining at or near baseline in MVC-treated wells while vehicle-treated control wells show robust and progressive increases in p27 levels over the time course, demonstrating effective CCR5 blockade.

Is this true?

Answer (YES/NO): YES